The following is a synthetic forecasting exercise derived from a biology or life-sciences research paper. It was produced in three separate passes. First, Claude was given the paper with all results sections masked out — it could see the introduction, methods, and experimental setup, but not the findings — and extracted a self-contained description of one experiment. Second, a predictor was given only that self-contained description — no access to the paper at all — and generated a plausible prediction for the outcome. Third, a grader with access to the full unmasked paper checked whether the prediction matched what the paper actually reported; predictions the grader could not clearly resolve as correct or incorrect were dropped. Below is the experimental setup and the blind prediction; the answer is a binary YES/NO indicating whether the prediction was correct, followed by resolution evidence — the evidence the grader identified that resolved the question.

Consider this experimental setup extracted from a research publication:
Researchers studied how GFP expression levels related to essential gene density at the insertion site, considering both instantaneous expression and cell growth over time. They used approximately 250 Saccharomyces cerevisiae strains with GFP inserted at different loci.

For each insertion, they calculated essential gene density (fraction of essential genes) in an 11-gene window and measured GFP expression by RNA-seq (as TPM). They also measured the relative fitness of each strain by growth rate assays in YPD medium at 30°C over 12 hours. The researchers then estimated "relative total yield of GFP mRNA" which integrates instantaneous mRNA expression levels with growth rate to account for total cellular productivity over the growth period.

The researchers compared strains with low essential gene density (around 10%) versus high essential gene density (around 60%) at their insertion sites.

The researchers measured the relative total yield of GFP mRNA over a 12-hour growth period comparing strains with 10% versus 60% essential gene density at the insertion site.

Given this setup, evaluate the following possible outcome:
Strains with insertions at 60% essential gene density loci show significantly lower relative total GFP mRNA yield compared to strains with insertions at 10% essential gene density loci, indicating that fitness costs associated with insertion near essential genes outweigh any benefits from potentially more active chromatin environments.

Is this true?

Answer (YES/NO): NO